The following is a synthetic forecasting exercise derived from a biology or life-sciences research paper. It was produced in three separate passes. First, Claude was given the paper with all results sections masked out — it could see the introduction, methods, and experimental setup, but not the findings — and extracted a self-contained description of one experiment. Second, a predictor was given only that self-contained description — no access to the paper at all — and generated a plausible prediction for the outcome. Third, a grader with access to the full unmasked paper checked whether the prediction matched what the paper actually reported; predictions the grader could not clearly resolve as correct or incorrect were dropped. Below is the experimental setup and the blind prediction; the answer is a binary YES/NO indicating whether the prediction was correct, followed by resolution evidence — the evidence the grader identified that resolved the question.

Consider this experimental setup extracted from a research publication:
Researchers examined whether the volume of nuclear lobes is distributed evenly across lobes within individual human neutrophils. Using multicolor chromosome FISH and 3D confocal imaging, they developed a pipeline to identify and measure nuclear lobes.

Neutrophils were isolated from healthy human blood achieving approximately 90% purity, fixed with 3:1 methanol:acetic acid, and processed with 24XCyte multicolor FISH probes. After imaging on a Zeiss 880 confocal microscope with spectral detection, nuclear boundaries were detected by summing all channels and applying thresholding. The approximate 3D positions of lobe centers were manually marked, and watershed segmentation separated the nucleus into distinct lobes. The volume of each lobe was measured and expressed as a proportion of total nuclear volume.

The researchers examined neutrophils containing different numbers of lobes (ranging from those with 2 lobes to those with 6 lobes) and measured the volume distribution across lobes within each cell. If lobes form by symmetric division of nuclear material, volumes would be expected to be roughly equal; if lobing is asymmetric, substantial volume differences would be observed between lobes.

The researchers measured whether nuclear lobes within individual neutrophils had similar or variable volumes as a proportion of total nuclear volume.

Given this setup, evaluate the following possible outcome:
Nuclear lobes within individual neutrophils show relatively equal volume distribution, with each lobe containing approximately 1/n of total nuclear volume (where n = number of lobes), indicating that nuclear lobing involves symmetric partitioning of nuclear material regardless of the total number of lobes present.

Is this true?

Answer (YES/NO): YES